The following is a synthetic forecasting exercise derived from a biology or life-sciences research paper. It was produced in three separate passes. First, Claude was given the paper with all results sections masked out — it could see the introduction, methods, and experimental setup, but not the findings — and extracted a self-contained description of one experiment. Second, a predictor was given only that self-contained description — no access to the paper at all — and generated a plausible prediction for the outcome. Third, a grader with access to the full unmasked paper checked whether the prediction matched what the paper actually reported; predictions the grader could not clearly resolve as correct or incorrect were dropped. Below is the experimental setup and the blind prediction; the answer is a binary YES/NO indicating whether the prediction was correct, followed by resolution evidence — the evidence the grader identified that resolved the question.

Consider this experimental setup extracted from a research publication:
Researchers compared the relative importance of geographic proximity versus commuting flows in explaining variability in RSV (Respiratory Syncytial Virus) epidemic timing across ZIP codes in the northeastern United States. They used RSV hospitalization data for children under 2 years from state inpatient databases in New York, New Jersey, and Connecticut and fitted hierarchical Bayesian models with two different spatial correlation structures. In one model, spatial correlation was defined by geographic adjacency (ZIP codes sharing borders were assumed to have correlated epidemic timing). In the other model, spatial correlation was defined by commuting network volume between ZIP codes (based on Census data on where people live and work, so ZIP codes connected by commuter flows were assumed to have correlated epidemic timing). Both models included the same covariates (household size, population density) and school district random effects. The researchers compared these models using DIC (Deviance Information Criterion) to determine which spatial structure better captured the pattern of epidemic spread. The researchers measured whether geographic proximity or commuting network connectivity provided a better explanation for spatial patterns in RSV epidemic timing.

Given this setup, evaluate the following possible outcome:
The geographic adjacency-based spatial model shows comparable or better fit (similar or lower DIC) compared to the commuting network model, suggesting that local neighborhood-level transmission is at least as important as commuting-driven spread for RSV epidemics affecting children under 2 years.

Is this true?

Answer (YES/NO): YES